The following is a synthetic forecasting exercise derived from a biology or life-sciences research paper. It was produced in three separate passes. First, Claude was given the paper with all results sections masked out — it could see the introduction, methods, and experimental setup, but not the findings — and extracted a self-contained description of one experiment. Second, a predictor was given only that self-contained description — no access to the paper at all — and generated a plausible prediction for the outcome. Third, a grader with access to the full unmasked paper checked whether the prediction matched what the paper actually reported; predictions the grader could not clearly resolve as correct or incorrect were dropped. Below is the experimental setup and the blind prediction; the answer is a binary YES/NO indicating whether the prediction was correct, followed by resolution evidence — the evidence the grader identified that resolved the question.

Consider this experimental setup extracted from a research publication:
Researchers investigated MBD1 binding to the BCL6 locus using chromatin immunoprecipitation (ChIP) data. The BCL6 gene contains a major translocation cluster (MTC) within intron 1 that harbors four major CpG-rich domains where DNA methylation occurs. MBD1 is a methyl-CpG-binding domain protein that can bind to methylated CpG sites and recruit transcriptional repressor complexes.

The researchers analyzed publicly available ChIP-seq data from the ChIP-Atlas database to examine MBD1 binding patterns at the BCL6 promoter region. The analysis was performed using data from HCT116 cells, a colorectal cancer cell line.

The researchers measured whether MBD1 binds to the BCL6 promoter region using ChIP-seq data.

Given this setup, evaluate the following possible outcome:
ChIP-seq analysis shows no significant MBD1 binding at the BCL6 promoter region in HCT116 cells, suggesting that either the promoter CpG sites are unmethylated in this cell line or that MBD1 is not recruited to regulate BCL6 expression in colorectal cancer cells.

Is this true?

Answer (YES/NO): NO